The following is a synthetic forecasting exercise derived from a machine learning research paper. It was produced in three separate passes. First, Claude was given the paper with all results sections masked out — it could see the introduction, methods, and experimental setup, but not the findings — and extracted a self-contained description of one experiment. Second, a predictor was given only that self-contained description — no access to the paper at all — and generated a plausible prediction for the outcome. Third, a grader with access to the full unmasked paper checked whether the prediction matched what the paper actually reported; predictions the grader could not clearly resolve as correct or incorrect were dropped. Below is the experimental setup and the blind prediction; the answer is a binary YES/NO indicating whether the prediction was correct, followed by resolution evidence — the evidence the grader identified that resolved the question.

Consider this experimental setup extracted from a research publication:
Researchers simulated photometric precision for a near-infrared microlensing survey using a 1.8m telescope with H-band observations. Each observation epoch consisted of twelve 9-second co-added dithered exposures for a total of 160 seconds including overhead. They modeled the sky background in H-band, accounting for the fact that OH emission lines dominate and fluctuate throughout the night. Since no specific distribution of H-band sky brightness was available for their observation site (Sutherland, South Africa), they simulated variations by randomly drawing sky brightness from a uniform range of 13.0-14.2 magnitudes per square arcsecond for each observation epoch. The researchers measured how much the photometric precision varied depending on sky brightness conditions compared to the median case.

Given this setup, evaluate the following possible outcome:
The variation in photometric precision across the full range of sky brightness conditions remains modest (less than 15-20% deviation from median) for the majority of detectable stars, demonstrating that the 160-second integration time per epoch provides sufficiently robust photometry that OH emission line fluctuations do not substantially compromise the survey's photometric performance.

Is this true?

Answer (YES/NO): YES